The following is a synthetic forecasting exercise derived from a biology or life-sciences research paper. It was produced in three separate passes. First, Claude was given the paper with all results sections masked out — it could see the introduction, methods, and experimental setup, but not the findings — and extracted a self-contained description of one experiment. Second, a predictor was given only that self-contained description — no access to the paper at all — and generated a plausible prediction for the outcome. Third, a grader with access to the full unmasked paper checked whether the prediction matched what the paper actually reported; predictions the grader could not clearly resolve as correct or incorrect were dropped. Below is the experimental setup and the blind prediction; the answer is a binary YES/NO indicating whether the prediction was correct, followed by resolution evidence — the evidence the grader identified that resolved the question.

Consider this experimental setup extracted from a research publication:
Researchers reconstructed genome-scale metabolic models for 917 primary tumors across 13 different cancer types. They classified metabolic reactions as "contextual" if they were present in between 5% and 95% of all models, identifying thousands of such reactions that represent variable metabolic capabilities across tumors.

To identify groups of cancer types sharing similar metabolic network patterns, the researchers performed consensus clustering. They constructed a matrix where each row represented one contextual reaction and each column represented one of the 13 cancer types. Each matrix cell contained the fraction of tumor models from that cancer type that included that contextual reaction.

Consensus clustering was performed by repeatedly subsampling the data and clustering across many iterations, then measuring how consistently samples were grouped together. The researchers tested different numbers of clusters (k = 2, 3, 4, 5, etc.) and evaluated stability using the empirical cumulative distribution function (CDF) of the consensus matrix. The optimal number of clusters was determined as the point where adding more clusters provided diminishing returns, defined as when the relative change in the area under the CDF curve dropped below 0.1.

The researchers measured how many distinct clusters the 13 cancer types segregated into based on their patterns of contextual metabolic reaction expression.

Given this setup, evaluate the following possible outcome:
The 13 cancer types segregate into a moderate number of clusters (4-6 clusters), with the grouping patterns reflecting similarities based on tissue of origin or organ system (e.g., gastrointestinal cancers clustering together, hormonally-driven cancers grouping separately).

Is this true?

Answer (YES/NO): YES